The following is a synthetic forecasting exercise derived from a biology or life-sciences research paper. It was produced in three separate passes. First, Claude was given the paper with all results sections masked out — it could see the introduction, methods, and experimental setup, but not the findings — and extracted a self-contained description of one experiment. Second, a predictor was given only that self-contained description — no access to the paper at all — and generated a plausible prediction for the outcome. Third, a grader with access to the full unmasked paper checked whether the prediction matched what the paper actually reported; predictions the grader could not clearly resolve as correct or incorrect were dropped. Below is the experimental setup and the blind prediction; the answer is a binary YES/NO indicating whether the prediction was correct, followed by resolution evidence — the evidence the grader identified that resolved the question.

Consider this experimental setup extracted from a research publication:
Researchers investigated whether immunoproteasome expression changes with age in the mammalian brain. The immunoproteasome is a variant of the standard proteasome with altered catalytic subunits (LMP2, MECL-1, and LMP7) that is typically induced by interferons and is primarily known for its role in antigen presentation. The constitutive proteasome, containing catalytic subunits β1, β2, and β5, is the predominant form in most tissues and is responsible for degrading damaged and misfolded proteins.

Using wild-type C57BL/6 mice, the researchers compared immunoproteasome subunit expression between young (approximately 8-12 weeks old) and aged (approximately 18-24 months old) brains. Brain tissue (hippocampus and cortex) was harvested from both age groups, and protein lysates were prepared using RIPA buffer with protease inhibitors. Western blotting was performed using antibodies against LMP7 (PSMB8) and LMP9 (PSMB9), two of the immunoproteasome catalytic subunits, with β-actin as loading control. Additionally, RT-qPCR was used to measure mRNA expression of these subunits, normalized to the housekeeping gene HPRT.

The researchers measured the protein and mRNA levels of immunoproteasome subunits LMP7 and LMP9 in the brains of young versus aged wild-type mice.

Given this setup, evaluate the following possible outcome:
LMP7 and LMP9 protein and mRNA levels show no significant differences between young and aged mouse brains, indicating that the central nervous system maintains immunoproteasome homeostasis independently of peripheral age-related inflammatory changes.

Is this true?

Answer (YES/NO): NO